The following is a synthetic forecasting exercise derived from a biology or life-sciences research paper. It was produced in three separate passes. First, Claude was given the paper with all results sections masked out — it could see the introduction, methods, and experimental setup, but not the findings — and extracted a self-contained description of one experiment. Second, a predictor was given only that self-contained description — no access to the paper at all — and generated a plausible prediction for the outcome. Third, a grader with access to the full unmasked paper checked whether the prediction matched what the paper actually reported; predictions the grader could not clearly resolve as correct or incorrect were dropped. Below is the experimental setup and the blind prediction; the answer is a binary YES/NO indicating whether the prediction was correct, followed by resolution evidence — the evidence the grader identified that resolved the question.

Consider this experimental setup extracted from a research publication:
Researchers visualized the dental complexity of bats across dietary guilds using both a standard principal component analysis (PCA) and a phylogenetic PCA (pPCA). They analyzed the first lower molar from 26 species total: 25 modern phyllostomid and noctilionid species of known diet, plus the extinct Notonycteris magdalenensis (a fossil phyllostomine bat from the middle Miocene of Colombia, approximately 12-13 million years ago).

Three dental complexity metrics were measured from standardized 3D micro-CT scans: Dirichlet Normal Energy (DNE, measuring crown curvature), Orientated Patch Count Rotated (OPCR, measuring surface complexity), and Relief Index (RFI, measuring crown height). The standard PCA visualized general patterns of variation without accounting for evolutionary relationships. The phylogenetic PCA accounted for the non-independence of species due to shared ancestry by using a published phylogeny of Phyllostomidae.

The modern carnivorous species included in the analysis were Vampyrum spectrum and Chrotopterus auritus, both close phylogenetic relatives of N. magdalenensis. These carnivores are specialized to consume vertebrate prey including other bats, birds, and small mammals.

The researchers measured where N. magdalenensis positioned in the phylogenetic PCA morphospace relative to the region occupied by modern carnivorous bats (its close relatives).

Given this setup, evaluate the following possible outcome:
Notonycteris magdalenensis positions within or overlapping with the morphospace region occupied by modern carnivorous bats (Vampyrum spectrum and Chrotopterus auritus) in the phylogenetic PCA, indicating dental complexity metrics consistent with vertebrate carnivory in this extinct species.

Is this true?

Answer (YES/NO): NO